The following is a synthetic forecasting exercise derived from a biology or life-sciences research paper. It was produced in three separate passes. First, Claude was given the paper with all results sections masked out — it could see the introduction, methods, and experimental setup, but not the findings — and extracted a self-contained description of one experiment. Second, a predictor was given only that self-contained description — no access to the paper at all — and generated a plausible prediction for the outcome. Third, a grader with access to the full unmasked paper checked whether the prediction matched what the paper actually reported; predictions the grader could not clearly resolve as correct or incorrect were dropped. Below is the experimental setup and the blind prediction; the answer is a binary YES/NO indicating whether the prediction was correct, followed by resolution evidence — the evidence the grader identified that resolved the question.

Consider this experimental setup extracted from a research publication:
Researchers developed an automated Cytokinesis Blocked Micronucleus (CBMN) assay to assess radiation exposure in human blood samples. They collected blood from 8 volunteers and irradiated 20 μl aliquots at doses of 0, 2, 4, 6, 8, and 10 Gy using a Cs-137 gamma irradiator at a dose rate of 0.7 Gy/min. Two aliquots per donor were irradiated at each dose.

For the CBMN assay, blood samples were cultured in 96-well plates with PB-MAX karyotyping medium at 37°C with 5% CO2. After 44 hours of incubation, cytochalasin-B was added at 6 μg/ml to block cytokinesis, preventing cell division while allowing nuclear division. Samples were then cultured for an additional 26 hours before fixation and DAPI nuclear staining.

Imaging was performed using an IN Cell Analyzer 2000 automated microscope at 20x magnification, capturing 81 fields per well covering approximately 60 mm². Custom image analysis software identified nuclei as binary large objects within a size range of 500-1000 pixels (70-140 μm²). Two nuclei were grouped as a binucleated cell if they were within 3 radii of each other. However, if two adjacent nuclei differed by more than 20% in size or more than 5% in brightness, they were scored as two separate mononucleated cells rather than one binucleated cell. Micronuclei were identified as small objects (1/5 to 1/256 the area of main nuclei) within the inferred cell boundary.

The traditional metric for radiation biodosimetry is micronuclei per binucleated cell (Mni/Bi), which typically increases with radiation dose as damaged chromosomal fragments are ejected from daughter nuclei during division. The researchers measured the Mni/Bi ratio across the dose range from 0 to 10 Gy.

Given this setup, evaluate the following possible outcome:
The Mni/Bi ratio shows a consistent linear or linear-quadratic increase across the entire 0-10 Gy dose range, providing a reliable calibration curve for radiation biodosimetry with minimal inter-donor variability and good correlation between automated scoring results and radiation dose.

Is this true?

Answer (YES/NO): NO